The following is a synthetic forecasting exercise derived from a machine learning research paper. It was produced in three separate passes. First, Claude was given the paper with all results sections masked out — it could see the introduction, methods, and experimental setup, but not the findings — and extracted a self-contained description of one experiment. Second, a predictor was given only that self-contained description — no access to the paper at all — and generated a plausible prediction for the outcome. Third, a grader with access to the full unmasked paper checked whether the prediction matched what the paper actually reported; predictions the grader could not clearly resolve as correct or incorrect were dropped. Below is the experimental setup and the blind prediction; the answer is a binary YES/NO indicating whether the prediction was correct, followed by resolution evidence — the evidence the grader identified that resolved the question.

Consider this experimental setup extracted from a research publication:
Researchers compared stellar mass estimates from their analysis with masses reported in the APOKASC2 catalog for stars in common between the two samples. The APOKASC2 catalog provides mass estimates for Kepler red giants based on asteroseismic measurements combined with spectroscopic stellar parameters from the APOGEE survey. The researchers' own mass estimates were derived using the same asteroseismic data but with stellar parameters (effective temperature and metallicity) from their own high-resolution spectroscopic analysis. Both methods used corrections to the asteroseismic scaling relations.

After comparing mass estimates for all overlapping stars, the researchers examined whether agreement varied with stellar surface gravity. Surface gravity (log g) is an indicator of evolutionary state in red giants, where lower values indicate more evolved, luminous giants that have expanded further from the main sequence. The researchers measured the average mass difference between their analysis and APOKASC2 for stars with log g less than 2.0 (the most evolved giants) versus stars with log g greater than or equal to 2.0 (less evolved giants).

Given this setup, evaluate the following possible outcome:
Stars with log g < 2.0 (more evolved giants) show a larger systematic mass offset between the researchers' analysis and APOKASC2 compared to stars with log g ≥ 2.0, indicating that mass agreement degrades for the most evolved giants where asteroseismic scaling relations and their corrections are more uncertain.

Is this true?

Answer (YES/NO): YES